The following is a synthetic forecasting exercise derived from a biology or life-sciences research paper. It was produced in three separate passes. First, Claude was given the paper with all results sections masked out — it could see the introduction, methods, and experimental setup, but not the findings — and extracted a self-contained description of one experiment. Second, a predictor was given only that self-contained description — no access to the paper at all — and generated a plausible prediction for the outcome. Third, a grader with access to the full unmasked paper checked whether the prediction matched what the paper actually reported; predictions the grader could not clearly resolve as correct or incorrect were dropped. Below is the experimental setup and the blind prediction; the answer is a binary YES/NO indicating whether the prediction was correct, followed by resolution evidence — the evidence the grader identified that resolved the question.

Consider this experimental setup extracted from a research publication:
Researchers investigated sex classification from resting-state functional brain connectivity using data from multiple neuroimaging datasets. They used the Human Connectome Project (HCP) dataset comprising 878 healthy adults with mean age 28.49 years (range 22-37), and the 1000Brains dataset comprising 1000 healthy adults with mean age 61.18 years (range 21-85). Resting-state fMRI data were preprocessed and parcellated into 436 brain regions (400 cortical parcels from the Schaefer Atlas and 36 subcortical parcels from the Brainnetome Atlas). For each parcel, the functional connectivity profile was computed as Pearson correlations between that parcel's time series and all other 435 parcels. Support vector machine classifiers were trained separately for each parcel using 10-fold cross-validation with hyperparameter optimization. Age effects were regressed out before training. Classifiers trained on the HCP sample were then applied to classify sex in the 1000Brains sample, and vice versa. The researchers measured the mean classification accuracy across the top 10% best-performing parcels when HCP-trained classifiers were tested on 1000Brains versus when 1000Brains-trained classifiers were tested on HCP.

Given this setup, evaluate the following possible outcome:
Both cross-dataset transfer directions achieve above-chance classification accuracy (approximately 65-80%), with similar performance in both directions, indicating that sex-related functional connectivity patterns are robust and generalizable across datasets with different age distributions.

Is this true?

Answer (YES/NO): NO